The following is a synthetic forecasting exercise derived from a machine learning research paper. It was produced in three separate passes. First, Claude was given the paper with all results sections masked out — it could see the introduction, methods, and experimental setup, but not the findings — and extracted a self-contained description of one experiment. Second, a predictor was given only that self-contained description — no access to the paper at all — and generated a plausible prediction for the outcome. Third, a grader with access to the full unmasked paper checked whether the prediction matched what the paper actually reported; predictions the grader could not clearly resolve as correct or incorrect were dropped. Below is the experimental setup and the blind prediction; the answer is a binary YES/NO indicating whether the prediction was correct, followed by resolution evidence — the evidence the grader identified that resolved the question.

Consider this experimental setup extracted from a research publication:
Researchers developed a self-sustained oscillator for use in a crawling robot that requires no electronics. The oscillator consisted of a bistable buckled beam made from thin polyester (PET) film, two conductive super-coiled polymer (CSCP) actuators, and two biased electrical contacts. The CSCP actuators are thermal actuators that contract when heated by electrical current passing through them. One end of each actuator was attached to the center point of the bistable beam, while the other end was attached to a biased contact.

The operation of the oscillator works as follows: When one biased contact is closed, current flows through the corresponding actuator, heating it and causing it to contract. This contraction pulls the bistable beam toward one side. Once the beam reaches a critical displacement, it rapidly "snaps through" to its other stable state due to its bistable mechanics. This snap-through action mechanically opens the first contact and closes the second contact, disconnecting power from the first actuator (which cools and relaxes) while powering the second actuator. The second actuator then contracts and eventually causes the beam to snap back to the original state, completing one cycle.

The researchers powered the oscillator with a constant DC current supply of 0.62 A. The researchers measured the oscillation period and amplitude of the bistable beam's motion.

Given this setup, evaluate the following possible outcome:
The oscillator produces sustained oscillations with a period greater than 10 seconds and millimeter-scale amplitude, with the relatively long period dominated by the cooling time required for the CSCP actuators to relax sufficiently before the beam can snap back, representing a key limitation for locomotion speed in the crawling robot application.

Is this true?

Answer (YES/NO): NO